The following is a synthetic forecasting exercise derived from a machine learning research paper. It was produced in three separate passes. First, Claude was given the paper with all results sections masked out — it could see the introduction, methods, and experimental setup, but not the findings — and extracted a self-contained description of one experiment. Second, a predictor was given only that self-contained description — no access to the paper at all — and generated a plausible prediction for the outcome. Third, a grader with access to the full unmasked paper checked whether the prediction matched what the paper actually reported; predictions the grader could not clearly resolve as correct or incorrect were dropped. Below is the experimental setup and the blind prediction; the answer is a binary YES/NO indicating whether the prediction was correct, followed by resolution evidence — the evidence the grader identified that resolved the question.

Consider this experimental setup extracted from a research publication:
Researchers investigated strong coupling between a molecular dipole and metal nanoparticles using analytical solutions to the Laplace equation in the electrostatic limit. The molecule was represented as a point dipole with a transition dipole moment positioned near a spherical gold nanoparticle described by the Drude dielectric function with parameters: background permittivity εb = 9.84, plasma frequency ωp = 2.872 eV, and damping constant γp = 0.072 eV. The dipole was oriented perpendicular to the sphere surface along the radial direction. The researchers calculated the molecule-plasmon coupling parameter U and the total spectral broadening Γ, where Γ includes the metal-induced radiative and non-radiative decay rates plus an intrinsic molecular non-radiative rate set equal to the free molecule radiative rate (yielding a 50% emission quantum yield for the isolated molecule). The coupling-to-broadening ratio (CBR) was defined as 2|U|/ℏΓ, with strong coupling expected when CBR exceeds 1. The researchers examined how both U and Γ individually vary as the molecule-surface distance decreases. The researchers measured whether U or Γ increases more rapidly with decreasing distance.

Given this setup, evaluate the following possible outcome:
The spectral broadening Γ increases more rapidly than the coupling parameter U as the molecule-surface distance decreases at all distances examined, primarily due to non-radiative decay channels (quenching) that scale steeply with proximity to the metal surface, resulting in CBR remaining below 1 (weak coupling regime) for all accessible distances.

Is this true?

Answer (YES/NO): NO